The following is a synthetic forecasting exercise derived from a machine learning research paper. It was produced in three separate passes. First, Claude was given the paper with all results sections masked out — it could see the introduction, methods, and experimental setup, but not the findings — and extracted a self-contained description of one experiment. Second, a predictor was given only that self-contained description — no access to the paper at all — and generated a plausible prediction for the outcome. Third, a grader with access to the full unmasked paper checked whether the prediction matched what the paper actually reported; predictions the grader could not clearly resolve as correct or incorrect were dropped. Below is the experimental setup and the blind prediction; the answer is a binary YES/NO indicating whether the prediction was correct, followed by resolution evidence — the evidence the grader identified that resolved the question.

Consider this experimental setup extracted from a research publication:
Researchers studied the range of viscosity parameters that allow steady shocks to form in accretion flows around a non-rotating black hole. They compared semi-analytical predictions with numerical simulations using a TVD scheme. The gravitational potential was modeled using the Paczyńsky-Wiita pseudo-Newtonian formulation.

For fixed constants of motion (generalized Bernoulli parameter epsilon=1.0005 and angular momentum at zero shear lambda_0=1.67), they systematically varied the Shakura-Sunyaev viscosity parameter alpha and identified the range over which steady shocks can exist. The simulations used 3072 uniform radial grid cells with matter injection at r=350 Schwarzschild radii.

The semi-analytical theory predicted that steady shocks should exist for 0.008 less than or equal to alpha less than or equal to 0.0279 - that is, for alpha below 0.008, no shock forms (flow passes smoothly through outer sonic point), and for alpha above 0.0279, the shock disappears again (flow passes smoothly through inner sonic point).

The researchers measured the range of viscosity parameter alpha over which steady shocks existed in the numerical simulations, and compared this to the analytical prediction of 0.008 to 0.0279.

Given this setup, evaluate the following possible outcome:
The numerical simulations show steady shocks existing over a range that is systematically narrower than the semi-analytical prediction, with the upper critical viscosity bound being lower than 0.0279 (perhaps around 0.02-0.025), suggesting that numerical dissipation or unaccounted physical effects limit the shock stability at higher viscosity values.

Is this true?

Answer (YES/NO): NO